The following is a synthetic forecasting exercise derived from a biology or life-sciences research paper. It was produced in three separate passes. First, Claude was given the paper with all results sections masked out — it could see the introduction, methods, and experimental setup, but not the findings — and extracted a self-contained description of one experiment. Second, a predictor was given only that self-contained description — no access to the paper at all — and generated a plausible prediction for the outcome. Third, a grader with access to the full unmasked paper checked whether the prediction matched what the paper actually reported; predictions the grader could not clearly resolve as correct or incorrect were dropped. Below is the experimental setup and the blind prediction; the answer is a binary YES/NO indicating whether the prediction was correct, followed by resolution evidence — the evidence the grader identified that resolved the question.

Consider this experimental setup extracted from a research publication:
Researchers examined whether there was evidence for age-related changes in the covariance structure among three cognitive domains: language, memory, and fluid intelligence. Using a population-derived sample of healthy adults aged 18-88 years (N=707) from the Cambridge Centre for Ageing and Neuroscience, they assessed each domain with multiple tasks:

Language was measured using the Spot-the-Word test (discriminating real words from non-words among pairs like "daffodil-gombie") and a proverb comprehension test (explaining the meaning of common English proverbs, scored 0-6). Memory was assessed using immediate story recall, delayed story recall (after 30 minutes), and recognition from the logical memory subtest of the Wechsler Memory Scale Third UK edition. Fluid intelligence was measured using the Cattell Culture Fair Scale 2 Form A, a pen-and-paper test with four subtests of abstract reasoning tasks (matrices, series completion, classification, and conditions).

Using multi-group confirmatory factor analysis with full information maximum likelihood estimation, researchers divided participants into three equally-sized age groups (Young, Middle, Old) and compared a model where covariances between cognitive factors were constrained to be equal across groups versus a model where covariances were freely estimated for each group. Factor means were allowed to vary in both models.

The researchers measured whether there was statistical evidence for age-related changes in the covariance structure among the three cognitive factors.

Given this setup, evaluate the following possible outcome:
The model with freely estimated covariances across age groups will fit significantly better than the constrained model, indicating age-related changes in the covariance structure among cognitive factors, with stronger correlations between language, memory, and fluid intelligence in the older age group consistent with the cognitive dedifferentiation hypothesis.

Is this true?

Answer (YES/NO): NO